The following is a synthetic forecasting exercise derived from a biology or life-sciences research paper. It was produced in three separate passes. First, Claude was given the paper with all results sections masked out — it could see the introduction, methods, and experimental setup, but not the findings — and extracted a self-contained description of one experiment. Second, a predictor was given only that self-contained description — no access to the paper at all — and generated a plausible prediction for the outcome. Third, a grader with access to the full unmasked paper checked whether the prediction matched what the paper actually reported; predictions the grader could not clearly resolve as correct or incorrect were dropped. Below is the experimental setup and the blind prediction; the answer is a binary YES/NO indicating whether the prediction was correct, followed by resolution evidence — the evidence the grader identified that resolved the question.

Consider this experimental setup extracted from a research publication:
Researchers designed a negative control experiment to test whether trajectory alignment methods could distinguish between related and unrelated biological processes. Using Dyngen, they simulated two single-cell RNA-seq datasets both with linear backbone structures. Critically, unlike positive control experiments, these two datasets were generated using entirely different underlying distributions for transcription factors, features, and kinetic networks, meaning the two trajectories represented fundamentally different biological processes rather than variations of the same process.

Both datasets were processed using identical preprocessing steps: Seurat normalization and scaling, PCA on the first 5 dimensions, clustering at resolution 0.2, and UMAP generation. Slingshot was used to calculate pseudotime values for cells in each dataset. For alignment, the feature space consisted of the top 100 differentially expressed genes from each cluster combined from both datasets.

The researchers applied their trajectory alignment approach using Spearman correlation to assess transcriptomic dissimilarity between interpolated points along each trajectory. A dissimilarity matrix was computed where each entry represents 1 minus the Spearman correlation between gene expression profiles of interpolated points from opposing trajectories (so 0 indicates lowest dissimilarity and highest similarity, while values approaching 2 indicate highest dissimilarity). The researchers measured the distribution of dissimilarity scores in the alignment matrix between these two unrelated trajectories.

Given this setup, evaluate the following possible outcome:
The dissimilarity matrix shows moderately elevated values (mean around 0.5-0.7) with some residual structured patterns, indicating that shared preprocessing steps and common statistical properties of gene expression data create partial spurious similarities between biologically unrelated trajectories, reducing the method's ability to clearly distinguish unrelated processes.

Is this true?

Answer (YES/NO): NO